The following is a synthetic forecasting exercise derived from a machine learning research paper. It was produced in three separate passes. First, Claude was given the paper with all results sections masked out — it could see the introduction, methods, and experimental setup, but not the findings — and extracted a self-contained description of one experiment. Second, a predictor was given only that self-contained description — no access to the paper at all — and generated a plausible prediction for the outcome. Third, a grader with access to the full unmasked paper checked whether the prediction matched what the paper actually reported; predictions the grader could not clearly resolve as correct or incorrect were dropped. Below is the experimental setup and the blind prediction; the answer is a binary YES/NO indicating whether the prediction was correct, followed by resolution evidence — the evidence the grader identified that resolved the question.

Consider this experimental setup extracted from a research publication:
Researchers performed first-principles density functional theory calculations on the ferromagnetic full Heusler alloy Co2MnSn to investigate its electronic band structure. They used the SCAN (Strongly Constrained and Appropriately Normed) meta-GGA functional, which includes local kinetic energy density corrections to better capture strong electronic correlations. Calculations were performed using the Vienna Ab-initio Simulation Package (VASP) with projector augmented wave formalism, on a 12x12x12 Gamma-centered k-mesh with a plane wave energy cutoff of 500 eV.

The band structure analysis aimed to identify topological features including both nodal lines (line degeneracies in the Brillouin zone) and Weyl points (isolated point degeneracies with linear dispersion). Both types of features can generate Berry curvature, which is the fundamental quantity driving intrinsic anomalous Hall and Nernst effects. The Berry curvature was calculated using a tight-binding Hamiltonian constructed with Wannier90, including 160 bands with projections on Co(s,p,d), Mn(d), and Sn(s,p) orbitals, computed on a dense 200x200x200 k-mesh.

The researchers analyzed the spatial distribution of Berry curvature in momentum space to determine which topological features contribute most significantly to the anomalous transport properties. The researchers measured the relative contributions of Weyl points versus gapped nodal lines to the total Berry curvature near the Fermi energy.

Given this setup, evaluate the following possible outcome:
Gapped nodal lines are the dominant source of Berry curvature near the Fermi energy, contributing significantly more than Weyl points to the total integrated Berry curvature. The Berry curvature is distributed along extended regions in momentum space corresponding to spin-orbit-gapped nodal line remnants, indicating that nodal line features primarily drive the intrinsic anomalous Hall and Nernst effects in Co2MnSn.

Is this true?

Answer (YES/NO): NO